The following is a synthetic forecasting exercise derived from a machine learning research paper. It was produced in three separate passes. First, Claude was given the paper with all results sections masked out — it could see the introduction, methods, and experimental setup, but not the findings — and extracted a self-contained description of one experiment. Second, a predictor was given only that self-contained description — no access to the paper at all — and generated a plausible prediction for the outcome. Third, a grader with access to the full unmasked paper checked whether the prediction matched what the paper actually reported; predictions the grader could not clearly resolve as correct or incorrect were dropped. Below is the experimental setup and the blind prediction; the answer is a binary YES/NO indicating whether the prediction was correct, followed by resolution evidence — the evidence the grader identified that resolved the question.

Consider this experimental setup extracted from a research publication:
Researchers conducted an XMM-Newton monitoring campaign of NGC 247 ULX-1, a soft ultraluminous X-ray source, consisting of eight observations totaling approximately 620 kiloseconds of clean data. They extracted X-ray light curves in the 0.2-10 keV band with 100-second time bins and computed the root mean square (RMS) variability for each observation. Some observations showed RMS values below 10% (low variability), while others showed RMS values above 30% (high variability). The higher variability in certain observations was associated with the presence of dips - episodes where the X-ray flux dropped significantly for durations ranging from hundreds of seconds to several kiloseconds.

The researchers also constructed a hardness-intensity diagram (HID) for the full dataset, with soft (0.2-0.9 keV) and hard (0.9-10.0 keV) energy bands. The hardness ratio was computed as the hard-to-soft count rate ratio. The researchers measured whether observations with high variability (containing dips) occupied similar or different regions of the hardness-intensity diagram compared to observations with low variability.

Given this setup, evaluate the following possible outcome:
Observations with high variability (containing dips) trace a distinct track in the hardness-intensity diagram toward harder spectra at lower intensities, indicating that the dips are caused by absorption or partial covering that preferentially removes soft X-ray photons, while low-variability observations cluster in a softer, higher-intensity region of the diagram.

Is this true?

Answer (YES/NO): NO